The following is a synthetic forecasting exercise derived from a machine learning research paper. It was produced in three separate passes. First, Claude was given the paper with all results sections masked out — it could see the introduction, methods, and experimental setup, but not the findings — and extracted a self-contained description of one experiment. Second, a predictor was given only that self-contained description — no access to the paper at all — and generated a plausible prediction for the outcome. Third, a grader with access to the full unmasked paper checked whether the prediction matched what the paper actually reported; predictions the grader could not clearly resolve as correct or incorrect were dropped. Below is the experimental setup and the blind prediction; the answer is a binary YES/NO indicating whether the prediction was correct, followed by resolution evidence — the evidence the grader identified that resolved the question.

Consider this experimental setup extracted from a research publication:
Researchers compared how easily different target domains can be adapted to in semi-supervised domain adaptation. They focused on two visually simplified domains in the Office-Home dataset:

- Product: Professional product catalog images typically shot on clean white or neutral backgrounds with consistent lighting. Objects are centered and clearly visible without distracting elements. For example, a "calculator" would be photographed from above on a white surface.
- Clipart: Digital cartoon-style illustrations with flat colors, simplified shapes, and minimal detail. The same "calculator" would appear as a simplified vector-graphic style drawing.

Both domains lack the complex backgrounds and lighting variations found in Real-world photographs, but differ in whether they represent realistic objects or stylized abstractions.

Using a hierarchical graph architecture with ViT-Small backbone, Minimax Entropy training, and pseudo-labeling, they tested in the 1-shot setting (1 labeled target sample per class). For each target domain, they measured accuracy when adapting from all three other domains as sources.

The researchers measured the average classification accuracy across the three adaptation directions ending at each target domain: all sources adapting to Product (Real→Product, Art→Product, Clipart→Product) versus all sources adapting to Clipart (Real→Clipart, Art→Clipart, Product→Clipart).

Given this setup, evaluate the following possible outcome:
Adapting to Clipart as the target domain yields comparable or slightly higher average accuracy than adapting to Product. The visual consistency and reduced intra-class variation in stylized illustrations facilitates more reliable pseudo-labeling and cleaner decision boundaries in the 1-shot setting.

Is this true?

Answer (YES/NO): NO